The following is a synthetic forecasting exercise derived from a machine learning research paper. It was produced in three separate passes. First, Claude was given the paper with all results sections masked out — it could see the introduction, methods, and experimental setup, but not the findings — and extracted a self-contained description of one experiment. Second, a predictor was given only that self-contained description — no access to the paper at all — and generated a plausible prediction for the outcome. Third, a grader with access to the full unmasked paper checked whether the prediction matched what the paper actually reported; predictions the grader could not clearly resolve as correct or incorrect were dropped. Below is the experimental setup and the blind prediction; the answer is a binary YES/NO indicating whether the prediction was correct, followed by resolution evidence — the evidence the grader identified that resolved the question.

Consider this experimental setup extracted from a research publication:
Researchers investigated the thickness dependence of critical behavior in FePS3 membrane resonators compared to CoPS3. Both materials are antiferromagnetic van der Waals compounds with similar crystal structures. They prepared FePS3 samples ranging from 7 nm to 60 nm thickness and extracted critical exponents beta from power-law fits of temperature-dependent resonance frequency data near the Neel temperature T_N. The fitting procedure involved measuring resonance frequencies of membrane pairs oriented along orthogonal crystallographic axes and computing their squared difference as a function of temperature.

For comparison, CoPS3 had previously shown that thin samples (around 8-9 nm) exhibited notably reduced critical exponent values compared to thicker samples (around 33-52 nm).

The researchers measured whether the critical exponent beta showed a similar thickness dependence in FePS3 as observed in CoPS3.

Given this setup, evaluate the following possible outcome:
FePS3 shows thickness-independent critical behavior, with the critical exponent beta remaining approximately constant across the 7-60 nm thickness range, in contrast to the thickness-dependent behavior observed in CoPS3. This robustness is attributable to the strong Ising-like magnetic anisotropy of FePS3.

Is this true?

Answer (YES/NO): YES